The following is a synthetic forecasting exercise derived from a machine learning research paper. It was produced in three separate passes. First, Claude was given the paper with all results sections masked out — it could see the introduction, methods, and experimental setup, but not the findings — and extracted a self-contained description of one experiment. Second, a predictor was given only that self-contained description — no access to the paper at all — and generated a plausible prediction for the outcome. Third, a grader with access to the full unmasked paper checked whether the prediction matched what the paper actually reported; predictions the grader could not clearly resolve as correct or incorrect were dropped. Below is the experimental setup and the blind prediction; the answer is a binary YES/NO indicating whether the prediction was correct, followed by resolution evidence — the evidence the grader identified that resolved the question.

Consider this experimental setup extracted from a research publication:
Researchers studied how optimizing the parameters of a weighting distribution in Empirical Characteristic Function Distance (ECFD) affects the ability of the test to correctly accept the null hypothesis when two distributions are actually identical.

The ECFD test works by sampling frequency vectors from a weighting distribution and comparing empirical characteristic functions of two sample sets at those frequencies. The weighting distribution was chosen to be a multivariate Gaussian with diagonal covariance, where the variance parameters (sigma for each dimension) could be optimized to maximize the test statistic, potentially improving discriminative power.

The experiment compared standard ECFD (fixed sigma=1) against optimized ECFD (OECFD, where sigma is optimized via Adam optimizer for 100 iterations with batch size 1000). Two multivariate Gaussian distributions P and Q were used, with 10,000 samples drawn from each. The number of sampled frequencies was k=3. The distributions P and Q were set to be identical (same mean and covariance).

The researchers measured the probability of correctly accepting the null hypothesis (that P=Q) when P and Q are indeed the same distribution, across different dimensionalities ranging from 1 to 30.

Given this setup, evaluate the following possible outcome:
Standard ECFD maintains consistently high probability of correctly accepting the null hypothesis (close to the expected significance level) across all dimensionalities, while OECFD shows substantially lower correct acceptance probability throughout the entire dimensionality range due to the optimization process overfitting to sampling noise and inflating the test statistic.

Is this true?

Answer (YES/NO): NO